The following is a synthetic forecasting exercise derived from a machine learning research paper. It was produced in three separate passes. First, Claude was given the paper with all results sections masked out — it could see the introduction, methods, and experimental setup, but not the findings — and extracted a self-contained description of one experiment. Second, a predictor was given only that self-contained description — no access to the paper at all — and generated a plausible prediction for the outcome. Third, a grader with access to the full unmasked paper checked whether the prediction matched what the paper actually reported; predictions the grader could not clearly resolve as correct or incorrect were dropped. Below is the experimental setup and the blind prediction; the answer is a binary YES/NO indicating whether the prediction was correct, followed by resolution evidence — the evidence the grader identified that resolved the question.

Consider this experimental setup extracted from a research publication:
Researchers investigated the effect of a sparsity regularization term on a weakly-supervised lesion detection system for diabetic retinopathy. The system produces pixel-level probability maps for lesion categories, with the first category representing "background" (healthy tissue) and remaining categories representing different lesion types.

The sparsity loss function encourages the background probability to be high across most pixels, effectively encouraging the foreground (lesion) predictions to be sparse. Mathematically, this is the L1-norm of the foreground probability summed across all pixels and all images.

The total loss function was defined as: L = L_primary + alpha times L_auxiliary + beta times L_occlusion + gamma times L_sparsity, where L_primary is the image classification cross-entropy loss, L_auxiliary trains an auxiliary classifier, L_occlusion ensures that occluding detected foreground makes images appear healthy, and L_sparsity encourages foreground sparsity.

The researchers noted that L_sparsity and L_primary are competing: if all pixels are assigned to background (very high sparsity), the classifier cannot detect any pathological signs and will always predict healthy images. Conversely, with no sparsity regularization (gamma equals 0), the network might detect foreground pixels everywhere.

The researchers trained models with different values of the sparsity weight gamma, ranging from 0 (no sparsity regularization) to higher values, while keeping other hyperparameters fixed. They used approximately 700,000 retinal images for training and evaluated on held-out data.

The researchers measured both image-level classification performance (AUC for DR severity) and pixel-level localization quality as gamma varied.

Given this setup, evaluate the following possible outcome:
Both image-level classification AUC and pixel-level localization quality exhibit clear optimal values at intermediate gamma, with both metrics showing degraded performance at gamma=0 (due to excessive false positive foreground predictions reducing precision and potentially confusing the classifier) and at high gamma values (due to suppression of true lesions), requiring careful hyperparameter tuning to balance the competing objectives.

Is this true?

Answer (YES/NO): NO